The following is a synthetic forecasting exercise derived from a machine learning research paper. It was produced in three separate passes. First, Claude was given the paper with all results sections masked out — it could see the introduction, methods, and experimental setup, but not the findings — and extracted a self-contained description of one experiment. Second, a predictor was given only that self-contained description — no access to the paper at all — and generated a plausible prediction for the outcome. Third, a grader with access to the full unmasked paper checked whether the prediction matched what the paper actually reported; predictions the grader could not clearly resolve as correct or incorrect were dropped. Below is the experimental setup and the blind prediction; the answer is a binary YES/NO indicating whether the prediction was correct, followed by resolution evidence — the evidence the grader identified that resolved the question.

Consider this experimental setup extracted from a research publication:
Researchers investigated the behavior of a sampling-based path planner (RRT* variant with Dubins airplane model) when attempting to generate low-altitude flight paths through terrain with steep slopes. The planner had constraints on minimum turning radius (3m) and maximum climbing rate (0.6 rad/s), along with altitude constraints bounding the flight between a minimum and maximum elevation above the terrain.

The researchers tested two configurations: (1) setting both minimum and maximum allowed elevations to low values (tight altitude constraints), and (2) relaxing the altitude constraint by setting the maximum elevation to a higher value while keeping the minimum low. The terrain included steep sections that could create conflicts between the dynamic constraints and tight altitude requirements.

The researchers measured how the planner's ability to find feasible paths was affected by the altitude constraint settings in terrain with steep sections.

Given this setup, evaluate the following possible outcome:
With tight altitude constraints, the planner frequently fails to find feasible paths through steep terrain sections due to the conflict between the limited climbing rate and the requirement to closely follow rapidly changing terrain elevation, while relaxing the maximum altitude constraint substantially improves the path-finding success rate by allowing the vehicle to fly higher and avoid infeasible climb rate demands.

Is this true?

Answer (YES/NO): YES